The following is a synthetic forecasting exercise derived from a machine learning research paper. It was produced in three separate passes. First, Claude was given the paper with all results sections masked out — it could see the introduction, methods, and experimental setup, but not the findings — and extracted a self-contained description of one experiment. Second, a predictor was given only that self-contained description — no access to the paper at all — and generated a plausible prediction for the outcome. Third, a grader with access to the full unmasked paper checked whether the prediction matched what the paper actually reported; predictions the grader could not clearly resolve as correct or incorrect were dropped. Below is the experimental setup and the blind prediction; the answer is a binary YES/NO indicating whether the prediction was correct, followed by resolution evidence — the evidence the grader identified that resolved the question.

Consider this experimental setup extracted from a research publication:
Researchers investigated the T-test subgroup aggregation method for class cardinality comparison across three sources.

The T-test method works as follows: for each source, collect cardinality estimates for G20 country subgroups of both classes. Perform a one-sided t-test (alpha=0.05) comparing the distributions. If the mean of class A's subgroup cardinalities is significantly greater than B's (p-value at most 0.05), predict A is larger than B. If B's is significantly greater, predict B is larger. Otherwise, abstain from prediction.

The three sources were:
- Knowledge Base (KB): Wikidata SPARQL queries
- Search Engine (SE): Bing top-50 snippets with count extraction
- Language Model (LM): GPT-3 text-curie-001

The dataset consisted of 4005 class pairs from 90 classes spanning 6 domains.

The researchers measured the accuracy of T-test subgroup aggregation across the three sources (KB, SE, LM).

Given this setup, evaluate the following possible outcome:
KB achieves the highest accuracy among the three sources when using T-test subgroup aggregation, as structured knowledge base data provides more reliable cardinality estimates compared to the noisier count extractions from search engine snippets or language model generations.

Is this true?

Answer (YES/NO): NO